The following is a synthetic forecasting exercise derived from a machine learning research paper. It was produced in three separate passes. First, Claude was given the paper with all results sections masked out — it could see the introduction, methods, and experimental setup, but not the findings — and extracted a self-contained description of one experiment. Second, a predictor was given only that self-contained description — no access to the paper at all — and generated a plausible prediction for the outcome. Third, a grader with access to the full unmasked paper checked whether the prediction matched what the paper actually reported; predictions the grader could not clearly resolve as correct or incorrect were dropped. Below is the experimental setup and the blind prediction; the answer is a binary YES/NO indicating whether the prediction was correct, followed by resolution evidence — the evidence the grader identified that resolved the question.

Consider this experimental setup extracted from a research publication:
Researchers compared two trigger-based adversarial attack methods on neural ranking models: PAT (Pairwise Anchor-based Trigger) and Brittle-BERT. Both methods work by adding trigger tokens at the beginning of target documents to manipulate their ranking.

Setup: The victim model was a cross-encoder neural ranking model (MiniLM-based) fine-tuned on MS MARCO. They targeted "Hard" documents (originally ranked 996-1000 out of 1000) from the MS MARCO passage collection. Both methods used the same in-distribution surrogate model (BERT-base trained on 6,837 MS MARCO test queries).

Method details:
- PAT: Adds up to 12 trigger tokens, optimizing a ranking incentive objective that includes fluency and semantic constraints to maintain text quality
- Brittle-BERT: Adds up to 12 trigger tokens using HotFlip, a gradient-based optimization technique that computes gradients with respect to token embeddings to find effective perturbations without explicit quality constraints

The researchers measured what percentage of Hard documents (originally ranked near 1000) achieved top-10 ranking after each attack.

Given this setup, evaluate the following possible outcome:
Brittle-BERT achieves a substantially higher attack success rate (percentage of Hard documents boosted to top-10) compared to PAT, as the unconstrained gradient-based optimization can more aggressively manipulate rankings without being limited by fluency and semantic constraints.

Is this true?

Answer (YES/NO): YES